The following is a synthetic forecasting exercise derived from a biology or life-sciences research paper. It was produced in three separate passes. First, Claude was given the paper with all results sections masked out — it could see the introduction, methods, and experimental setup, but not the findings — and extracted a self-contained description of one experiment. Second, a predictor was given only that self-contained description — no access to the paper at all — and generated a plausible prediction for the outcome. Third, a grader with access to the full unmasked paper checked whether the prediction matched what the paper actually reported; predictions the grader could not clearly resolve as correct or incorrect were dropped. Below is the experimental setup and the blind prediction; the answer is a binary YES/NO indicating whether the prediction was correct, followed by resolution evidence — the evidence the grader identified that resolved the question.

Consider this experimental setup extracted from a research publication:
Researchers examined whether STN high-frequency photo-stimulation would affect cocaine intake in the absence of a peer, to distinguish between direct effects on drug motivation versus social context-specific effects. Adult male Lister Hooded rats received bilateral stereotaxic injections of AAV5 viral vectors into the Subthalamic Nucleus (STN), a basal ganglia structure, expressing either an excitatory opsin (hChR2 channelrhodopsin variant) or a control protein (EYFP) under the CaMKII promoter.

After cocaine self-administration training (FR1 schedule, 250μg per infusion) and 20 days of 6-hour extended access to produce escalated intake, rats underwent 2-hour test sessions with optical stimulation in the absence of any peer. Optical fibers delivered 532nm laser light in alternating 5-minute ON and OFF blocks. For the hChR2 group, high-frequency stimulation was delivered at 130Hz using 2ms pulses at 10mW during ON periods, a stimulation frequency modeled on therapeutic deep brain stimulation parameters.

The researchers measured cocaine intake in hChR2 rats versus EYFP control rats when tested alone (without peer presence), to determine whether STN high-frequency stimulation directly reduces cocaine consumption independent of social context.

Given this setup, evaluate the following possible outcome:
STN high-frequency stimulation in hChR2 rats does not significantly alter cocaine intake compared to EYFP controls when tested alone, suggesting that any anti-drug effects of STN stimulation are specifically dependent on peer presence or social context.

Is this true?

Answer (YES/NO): NO